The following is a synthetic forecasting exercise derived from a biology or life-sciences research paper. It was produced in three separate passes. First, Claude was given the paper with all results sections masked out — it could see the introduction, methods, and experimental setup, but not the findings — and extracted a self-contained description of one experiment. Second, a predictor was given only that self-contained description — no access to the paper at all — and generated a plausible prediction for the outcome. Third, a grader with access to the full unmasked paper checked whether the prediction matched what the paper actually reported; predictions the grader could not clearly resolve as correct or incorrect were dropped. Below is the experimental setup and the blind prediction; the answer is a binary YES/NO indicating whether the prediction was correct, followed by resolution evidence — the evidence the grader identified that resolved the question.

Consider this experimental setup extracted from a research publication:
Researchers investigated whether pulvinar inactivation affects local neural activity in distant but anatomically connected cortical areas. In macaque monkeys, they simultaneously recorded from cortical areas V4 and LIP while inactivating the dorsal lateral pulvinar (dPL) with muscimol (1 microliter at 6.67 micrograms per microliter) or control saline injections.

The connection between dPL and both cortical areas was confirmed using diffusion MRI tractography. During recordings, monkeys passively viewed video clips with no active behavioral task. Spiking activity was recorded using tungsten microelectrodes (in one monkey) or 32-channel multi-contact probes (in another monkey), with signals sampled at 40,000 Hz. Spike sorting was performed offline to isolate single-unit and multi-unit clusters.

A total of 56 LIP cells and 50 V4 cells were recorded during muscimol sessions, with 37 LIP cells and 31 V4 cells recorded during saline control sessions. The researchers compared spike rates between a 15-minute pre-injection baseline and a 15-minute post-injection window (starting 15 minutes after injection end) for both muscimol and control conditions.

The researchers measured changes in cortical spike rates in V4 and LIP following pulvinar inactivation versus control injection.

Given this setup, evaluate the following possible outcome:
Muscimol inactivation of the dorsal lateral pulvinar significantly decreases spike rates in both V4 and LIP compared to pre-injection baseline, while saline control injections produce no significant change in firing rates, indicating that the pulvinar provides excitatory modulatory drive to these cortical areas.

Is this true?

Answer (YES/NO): NO